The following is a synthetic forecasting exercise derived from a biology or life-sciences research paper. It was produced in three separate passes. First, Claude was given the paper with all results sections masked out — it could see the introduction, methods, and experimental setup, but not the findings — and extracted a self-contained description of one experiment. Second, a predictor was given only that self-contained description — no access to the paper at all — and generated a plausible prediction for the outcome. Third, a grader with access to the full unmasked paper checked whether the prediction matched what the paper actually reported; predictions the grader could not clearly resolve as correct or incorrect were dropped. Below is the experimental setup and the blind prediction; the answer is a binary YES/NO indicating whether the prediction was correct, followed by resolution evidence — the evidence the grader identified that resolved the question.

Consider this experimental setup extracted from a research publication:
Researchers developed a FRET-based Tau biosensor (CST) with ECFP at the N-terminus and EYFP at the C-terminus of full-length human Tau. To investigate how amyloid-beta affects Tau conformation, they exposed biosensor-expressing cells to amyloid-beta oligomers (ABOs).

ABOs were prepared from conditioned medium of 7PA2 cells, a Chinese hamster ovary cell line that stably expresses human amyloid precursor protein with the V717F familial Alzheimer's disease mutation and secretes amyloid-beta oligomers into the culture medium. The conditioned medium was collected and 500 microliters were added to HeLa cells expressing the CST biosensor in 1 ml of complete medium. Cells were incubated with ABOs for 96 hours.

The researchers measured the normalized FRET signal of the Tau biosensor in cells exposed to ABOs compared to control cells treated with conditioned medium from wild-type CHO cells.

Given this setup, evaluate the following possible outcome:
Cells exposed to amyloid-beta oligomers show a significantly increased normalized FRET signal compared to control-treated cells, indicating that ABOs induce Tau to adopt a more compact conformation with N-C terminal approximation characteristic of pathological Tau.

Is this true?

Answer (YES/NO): NO